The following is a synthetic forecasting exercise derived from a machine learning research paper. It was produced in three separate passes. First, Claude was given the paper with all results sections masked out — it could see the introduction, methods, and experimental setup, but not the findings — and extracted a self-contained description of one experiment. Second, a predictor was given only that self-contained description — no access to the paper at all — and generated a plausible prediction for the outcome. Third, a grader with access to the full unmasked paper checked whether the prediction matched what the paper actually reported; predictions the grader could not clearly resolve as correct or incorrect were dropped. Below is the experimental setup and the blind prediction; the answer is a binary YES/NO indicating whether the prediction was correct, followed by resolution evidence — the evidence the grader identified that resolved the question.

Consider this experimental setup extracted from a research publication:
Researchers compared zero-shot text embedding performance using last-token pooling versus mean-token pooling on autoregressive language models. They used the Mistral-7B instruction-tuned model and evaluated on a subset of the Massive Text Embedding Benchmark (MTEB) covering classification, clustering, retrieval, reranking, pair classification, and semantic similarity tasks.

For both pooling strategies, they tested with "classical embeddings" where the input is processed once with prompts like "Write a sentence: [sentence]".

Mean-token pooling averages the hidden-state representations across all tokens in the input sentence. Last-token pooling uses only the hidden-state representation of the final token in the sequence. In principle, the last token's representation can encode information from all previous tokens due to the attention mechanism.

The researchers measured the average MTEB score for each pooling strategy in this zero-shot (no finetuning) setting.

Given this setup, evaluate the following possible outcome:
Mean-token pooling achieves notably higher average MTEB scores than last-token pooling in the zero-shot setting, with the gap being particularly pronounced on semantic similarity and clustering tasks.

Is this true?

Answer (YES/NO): NO